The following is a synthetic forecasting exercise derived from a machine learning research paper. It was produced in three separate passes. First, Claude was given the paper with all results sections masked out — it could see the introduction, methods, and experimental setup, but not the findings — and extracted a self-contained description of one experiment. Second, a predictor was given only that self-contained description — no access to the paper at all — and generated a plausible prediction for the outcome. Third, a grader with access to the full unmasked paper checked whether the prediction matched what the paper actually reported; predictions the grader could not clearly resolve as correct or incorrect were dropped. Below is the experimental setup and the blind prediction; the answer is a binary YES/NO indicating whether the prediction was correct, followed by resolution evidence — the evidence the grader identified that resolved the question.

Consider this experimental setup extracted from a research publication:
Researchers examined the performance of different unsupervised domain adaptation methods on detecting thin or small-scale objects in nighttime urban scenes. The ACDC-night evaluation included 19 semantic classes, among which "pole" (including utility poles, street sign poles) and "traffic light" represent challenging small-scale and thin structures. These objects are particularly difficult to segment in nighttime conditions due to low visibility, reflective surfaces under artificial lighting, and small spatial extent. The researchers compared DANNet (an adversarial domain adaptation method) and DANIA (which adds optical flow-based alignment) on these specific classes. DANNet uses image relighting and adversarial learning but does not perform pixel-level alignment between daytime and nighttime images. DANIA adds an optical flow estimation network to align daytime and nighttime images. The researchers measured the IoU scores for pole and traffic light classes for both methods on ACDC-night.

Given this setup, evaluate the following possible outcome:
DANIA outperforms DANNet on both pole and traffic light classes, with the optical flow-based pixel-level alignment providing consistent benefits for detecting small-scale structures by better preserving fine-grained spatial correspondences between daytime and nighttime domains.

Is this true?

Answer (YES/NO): YES